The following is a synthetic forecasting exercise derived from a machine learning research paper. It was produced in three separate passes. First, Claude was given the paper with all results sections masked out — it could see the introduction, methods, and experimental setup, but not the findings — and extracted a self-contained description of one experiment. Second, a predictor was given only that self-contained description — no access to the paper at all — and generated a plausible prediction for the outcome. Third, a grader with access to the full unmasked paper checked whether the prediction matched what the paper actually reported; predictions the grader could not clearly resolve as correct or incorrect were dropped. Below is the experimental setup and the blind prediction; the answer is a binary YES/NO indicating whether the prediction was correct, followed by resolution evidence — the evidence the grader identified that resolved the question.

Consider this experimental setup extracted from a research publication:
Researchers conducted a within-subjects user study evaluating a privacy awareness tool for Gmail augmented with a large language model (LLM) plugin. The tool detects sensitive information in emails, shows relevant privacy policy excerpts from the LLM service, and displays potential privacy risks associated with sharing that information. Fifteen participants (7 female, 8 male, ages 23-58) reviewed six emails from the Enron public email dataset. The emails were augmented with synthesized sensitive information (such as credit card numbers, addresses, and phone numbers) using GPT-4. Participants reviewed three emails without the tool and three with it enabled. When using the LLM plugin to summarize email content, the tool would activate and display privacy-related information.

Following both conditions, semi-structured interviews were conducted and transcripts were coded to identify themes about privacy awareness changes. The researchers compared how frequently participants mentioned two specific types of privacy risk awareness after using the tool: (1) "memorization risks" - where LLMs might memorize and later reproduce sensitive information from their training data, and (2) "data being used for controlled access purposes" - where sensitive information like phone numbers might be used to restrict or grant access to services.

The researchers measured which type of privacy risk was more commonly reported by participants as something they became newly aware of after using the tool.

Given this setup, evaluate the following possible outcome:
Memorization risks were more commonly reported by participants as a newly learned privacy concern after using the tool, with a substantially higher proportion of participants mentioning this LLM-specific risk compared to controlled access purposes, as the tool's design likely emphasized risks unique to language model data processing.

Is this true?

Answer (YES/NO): YES